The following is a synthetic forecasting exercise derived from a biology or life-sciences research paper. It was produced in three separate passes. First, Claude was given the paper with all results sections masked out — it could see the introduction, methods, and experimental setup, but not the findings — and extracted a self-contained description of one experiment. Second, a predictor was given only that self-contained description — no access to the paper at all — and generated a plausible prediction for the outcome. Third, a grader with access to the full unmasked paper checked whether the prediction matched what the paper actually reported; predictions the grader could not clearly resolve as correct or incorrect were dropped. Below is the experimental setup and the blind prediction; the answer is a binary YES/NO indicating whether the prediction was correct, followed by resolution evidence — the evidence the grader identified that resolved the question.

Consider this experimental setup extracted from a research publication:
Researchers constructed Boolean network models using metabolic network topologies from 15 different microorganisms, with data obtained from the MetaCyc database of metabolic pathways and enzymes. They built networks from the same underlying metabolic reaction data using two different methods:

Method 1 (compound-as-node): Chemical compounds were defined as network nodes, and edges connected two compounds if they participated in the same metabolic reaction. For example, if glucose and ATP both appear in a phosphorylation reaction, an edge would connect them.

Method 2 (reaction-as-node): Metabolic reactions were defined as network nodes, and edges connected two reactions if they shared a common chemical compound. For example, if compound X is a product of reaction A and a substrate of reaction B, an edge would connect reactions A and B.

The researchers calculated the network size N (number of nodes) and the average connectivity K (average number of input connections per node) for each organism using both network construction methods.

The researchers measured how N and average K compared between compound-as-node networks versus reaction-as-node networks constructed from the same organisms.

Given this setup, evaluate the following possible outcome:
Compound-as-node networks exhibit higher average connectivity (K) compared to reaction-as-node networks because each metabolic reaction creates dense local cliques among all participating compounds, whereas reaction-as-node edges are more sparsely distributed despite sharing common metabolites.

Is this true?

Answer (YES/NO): NO